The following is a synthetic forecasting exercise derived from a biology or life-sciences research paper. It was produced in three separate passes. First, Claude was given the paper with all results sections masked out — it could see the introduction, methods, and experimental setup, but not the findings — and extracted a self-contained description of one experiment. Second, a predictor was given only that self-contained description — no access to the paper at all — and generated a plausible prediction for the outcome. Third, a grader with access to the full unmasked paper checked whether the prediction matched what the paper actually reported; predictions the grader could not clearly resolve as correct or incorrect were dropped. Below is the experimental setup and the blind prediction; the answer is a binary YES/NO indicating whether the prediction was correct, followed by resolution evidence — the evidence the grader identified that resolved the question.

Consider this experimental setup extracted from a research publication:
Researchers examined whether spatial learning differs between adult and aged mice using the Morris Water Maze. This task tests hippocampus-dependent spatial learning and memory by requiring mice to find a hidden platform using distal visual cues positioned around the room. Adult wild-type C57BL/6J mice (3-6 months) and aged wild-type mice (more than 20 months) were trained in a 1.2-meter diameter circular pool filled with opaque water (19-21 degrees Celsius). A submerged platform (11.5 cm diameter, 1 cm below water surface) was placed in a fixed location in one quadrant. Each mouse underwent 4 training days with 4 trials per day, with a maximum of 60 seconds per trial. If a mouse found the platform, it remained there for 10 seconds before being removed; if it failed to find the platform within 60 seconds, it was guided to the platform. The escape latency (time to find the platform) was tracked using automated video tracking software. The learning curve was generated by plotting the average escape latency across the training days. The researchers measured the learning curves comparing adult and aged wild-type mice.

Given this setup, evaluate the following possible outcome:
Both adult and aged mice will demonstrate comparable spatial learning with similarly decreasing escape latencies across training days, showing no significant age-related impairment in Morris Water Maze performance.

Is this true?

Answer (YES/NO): NO